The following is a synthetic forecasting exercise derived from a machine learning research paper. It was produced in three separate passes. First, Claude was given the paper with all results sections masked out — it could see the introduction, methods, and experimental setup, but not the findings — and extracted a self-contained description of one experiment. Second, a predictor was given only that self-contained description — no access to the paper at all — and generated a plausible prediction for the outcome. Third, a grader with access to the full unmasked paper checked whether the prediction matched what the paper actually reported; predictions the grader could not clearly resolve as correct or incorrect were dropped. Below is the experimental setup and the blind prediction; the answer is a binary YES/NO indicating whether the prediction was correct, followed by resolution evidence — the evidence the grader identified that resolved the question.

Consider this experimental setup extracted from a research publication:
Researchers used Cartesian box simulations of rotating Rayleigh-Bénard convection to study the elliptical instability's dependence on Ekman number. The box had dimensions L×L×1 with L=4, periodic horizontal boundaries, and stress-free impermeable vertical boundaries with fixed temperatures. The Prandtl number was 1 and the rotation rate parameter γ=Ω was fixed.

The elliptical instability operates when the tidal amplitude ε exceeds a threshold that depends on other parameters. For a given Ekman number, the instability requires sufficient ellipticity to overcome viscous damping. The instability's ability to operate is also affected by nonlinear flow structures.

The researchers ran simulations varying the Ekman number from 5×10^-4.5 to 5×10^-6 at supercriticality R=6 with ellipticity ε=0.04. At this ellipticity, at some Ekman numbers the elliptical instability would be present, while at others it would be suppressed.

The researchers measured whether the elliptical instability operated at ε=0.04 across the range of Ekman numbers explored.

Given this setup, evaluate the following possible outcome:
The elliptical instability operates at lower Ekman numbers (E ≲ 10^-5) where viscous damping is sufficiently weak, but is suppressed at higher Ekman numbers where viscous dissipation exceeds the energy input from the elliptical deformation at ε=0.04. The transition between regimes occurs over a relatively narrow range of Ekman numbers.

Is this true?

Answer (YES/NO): YES